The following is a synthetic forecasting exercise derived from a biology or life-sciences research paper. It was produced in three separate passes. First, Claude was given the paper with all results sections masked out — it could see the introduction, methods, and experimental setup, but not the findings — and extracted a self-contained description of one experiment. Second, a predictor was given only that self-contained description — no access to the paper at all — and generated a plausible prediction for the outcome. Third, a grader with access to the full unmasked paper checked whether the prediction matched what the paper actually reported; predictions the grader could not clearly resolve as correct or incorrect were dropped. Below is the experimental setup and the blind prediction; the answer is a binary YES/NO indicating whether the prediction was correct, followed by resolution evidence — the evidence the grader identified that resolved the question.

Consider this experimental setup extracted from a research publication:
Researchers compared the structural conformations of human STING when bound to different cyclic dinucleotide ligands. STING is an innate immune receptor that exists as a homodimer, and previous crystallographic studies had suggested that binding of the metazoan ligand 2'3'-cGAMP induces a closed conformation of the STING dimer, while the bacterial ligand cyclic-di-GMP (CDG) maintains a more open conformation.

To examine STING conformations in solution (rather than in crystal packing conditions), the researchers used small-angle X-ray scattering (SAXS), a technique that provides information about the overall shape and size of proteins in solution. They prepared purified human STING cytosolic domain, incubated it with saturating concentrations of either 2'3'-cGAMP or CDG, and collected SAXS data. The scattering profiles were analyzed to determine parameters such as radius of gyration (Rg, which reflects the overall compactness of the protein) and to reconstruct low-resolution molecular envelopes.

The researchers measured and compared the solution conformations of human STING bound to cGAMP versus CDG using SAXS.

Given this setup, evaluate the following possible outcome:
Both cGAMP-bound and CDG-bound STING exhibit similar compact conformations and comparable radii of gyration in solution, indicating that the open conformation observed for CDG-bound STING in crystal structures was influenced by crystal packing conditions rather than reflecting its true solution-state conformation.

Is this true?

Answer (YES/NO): NO